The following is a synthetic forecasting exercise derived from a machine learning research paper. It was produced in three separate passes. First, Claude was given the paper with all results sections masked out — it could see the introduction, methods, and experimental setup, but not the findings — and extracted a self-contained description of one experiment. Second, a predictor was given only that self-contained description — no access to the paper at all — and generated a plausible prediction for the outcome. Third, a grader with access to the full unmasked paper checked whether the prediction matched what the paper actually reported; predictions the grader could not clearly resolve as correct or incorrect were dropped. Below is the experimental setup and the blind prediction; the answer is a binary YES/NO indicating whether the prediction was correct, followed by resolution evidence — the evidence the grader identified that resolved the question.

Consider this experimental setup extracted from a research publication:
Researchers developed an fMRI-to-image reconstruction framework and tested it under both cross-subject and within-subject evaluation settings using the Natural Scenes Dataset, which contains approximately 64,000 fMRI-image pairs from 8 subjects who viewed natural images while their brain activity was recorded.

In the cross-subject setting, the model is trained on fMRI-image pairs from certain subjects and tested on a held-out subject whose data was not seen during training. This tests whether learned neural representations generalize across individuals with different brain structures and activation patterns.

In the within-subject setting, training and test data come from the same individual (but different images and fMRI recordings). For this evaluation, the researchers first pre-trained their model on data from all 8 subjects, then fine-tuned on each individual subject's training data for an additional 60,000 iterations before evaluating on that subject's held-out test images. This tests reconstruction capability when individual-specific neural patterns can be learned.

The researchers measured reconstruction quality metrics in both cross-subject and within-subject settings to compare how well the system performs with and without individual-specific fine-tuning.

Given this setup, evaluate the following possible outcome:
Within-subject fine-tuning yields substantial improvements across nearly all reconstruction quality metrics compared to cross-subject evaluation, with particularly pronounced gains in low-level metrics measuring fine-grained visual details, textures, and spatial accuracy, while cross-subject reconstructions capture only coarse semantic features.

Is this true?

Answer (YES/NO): NO